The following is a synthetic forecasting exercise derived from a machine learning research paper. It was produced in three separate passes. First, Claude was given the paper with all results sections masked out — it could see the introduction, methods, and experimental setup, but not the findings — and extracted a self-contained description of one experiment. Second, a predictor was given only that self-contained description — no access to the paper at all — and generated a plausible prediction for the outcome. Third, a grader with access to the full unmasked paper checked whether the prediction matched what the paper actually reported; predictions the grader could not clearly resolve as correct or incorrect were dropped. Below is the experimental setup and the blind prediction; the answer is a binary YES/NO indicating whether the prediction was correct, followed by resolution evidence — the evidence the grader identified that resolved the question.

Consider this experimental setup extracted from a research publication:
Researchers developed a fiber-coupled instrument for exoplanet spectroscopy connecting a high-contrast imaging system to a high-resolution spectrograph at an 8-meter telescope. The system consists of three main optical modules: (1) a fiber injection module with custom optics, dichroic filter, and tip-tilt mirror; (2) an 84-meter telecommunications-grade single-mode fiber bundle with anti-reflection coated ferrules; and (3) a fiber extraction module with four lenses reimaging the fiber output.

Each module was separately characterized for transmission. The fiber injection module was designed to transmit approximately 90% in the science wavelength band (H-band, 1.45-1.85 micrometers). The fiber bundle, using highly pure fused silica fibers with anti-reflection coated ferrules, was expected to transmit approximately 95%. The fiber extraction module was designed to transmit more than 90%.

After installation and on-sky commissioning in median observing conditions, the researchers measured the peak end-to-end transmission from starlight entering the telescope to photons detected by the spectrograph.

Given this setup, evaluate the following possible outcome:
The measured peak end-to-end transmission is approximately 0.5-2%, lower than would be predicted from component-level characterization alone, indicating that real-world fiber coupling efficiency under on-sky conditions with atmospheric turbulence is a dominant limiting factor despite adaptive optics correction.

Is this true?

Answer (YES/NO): NO